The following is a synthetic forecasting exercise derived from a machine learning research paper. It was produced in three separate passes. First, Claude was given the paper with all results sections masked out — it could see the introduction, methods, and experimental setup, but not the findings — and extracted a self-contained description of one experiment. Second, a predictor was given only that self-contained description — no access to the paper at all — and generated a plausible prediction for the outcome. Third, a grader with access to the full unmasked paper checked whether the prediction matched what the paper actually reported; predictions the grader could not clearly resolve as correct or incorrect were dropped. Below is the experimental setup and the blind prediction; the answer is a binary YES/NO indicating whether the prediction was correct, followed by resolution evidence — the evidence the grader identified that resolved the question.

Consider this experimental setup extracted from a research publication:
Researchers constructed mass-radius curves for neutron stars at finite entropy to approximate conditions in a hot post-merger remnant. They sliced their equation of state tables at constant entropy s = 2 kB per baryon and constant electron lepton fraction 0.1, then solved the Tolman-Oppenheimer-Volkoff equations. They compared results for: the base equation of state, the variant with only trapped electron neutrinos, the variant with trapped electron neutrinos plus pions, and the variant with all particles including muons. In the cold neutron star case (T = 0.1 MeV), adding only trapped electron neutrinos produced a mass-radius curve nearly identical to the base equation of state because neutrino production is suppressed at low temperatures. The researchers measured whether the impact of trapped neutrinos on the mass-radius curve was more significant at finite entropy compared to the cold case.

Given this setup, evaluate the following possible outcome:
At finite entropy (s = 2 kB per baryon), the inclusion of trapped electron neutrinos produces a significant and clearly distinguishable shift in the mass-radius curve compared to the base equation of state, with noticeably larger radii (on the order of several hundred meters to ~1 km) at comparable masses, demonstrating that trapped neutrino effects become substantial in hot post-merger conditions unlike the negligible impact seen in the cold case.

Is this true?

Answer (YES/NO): NO